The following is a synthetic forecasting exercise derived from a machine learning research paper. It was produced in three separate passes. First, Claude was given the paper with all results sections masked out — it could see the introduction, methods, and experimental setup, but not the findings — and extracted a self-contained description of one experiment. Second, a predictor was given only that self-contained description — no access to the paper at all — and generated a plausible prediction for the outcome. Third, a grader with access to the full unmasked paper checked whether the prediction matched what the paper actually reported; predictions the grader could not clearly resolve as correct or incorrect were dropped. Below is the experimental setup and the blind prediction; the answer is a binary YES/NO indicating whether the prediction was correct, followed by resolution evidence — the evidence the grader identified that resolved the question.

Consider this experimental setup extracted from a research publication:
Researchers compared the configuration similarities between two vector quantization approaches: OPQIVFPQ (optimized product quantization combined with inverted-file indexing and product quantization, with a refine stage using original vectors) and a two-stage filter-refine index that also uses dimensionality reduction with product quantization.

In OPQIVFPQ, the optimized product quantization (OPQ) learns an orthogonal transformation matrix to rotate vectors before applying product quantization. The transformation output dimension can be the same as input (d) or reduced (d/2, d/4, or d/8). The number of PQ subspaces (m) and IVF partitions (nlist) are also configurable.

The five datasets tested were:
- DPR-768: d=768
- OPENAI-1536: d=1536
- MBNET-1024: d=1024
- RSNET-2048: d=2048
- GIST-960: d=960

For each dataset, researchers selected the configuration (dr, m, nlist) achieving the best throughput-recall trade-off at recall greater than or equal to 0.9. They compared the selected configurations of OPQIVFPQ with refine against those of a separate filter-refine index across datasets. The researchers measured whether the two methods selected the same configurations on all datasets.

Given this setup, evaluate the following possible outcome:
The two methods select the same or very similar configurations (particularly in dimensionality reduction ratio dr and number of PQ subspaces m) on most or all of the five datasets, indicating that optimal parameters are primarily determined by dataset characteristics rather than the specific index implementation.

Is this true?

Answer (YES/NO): YES